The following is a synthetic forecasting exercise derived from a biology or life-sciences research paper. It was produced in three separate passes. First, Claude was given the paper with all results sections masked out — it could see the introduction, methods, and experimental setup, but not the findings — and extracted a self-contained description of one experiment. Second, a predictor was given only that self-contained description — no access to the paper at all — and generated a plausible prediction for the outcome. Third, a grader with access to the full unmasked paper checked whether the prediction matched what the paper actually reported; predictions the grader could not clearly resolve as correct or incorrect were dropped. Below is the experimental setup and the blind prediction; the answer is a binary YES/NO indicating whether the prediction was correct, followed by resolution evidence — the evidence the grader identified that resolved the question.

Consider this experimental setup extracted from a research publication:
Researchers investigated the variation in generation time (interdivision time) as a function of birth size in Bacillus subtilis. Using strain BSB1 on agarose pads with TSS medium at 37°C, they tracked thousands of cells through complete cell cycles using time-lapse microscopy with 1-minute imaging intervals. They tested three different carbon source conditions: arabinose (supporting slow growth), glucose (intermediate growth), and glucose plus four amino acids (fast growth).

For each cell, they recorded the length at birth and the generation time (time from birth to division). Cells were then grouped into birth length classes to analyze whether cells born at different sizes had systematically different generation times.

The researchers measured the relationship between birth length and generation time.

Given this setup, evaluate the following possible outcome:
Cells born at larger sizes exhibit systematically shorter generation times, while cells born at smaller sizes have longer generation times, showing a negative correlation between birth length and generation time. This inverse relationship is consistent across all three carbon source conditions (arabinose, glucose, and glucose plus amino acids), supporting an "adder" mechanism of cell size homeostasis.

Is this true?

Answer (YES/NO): YES